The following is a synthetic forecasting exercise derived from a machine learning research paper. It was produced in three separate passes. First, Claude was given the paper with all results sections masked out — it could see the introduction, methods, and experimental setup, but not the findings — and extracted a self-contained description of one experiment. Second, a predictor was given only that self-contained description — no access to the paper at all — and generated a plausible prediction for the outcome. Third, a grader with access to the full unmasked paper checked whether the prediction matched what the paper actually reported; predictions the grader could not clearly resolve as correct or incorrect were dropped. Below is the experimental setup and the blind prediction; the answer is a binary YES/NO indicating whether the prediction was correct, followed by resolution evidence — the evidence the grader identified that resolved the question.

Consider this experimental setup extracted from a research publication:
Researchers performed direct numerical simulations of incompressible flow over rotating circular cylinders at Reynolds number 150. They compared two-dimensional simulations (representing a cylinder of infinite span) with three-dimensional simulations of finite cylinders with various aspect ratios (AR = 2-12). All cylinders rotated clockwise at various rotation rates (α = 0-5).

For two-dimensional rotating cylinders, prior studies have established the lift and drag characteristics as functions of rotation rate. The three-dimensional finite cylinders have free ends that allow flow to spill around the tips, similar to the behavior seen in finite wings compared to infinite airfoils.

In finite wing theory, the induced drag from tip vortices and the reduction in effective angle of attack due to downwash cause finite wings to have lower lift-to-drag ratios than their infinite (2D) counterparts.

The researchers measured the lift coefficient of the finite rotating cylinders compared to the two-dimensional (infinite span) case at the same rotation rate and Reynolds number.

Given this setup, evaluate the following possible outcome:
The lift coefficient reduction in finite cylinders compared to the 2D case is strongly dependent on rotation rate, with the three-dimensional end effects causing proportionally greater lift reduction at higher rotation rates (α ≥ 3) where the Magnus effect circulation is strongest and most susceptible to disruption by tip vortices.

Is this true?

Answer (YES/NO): YES